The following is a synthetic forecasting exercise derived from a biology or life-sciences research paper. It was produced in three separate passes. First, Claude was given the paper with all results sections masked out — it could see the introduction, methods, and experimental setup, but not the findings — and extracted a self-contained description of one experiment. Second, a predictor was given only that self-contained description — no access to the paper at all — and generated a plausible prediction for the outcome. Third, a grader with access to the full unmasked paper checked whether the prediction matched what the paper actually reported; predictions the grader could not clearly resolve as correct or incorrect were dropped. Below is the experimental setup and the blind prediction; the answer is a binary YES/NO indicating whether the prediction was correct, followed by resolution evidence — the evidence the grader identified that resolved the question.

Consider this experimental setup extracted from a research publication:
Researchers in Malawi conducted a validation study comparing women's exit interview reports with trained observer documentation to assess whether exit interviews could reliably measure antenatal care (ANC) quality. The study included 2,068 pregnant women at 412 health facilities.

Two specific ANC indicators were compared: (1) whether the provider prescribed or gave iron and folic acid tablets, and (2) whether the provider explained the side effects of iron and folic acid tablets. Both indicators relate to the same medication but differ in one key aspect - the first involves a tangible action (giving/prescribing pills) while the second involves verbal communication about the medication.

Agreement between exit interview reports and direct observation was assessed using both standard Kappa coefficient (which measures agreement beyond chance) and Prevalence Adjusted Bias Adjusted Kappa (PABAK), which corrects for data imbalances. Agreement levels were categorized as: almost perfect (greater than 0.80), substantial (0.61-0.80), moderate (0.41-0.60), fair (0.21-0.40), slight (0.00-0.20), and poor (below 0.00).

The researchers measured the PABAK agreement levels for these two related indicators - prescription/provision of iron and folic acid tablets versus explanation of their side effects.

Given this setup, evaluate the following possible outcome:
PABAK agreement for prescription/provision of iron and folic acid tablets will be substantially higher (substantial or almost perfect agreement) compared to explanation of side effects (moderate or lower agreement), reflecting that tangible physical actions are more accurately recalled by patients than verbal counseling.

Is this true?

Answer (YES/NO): NO